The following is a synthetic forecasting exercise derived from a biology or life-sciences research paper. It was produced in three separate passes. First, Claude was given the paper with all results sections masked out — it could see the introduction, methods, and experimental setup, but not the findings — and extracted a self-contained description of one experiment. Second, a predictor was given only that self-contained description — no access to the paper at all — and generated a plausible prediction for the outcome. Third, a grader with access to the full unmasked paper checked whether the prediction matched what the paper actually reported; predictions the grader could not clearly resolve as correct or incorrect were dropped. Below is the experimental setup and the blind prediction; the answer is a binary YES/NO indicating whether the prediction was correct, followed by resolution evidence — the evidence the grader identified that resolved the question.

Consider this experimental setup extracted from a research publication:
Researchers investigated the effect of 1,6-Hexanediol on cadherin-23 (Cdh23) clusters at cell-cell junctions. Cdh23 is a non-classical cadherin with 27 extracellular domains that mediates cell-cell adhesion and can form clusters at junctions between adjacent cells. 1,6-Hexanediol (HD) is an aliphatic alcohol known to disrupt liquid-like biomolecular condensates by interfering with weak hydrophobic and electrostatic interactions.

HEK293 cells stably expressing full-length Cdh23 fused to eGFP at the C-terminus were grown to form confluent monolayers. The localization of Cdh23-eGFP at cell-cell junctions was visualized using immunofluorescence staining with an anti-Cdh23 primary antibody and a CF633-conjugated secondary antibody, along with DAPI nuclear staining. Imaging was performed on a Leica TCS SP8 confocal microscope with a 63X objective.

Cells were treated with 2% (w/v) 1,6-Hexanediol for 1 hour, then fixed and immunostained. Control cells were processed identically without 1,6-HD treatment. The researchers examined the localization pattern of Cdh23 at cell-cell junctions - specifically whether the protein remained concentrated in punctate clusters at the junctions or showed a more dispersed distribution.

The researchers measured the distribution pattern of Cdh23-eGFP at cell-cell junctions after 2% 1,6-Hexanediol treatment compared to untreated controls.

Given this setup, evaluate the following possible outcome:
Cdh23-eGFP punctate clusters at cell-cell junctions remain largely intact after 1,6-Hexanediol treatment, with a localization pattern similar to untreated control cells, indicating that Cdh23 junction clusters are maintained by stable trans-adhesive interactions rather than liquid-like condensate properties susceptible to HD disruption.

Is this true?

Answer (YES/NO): NO